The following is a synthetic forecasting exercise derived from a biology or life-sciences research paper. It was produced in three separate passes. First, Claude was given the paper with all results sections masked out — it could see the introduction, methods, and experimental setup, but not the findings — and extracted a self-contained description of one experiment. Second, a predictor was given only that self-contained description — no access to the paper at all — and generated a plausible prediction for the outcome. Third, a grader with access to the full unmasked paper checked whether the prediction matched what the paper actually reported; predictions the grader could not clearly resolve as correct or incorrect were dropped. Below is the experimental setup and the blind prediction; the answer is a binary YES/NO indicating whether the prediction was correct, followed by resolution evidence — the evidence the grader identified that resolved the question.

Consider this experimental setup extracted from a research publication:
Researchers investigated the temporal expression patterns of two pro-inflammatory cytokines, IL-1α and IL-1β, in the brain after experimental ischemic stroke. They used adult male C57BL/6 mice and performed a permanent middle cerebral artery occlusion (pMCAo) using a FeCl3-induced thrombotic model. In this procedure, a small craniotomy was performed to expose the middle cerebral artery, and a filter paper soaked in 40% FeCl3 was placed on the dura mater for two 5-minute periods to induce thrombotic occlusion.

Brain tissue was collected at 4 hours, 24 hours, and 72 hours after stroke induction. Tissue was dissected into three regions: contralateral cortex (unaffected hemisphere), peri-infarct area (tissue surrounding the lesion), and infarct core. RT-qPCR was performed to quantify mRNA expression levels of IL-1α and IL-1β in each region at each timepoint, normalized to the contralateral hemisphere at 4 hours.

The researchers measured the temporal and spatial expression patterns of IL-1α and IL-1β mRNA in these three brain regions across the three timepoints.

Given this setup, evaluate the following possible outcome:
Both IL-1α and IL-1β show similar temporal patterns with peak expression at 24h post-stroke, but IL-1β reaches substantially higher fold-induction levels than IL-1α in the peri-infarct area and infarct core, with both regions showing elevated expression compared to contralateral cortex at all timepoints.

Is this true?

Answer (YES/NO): NO